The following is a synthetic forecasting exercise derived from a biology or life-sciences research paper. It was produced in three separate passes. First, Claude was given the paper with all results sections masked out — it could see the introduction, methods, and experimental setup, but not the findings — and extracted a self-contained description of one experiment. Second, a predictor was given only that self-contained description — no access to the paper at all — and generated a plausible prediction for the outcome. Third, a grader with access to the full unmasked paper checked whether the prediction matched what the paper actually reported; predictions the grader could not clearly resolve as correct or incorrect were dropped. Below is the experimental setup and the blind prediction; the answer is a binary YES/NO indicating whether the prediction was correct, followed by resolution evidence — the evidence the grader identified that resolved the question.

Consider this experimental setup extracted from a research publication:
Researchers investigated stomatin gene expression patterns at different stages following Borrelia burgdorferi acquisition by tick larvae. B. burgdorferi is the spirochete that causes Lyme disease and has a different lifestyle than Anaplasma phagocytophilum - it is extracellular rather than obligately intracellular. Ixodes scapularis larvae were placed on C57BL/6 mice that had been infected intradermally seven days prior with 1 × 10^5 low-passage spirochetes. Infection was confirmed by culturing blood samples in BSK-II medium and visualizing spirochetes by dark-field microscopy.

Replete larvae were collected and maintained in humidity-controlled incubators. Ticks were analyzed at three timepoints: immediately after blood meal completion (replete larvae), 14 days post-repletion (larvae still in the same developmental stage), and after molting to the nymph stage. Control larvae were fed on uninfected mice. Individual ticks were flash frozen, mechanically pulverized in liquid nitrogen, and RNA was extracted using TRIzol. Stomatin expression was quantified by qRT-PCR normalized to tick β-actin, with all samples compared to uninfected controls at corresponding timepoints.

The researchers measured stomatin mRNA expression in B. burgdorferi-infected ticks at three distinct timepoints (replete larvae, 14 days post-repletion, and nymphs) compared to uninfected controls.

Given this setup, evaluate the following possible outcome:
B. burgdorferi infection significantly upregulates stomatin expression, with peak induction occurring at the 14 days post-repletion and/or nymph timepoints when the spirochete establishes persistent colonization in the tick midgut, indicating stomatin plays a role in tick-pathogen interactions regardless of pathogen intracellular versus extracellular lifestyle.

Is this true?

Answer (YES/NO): YES